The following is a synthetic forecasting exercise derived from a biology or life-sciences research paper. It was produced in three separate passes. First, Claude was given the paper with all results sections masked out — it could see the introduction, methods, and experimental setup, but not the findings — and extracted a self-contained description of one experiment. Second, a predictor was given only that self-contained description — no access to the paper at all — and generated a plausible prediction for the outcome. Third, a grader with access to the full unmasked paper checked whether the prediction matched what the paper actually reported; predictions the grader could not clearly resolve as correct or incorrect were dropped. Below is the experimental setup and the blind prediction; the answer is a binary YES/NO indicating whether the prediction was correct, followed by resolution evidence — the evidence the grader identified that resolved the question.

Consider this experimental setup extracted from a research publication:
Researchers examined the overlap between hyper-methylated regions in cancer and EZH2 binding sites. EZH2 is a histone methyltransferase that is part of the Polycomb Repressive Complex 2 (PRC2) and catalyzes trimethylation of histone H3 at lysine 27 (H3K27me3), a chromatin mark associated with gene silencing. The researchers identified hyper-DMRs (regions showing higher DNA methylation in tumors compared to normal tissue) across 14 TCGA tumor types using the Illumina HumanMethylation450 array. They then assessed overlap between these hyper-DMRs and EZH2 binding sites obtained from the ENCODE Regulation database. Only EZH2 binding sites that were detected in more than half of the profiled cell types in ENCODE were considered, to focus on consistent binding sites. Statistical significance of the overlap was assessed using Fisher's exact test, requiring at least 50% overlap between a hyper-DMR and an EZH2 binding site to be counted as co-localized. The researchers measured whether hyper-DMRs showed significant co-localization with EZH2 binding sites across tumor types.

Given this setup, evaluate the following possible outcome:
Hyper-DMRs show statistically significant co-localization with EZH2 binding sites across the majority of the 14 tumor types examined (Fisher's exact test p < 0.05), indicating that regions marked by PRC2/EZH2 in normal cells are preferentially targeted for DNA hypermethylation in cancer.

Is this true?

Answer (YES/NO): YES